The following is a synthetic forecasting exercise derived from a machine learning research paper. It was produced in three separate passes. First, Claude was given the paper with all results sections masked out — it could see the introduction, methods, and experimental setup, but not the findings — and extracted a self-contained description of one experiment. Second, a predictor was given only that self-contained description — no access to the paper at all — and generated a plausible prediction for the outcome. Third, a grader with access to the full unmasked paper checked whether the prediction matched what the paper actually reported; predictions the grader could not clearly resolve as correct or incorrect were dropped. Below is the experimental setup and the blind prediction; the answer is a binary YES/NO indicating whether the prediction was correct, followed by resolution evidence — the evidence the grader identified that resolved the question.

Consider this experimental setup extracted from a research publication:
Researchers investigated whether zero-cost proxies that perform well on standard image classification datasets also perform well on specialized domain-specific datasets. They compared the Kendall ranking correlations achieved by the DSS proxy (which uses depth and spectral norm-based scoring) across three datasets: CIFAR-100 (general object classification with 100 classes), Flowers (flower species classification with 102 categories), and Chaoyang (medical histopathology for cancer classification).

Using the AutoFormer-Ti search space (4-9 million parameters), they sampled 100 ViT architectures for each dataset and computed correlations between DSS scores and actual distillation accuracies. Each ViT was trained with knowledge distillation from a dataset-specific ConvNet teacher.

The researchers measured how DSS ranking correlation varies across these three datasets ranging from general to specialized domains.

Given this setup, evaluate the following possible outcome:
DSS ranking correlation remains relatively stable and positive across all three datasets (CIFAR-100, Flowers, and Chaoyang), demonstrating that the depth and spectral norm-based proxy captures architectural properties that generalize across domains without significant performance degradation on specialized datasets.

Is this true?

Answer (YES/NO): NO